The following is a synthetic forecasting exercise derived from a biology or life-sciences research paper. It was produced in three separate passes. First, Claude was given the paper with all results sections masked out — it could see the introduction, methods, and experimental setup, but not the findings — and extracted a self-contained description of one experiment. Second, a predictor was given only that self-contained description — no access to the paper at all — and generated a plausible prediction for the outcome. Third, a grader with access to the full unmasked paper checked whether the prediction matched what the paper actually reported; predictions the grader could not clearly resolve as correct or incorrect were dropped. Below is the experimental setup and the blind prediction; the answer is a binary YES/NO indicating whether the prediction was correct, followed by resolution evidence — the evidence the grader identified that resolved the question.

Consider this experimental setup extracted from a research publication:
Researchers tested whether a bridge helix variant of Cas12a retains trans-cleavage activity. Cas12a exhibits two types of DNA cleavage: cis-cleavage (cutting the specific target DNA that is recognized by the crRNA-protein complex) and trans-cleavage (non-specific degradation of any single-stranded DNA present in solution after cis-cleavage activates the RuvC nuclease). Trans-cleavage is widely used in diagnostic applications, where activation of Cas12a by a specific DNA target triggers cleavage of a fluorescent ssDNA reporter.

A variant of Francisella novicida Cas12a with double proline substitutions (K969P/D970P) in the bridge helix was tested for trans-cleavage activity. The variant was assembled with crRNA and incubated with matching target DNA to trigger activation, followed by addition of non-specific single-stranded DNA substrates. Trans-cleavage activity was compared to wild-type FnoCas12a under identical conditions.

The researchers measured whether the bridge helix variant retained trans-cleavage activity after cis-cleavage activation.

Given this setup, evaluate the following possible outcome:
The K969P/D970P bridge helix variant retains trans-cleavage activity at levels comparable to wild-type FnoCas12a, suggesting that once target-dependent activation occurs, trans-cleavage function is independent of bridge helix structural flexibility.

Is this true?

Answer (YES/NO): NO